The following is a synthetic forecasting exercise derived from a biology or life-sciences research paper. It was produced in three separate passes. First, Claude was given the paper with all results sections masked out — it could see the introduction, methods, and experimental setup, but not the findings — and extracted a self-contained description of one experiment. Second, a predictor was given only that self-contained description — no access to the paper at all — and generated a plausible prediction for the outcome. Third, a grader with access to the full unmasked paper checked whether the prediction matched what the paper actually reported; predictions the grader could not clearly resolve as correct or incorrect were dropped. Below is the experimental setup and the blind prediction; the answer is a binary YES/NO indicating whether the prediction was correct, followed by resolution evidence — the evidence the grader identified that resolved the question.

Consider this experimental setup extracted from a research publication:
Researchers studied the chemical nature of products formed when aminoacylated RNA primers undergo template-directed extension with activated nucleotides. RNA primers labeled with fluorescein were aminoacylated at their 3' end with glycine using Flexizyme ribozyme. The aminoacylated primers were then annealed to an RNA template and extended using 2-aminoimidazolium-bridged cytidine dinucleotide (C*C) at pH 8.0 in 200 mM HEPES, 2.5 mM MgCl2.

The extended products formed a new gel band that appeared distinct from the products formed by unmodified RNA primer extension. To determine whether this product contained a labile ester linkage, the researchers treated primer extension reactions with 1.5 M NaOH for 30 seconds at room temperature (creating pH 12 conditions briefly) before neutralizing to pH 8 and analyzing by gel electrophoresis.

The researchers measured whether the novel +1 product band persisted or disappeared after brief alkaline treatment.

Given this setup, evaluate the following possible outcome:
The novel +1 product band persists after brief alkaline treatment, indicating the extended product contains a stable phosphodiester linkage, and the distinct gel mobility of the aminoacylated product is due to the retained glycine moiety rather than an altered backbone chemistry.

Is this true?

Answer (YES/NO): NO